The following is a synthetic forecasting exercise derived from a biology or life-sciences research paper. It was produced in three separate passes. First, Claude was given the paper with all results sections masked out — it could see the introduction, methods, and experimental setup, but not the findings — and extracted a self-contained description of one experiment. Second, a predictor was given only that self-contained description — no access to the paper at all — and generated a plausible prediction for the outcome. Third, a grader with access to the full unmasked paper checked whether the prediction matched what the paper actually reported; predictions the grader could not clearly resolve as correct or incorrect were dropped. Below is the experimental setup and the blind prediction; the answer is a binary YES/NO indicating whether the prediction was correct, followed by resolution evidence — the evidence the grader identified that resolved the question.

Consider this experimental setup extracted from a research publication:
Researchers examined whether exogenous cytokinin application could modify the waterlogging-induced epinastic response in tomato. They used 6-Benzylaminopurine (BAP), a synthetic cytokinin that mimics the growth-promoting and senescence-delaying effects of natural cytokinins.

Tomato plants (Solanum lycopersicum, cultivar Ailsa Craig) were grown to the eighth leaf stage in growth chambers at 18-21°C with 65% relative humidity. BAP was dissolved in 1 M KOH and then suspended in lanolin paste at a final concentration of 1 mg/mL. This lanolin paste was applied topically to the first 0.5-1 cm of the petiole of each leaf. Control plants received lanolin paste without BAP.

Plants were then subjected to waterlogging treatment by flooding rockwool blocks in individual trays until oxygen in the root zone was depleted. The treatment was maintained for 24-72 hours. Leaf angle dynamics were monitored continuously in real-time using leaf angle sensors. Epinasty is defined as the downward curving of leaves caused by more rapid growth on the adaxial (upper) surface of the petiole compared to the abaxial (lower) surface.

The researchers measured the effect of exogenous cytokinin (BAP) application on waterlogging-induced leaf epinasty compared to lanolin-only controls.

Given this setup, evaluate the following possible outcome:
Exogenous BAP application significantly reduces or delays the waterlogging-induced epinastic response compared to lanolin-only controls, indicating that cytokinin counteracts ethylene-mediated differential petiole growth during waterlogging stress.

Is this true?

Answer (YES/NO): YES